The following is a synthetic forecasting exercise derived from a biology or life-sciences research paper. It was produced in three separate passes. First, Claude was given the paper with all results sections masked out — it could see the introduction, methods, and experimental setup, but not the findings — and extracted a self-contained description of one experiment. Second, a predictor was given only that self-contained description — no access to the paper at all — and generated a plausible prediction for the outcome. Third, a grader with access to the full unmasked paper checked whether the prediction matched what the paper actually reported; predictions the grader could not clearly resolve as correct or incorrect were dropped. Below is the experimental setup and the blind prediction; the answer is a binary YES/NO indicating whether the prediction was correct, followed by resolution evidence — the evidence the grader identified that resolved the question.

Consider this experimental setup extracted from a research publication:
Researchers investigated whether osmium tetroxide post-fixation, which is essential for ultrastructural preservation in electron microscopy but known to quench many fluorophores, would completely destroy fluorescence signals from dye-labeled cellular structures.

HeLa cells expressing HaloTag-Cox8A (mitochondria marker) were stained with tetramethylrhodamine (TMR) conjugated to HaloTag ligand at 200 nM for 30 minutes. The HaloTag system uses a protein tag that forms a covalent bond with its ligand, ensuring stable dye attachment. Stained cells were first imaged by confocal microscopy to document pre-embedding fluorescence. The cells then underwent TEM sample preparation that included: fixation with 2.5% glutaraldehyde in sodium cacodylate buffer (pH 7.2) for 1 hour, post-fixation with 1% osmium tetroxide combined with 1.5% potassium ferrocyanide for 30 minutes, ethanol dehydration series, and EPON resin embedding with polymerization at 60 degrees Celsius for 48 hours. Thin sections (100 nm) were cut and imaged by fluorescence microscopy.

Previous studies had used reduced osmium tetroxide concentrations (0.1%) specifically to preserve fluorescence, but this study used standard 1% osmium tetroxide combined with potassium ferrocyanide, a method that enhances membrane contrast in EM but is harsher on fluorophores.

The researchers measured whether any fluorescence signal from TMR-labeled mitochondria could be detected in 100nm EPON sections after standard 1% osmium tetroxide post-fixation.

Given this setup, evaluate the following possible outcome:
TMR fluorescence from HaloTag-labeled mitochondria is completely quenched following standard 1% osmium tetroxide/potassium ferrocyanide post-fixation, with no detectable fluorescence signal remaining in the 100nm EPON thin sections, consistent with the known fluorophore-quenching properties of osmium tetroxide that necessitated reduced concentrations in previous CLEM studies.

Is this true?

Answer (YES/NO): NO